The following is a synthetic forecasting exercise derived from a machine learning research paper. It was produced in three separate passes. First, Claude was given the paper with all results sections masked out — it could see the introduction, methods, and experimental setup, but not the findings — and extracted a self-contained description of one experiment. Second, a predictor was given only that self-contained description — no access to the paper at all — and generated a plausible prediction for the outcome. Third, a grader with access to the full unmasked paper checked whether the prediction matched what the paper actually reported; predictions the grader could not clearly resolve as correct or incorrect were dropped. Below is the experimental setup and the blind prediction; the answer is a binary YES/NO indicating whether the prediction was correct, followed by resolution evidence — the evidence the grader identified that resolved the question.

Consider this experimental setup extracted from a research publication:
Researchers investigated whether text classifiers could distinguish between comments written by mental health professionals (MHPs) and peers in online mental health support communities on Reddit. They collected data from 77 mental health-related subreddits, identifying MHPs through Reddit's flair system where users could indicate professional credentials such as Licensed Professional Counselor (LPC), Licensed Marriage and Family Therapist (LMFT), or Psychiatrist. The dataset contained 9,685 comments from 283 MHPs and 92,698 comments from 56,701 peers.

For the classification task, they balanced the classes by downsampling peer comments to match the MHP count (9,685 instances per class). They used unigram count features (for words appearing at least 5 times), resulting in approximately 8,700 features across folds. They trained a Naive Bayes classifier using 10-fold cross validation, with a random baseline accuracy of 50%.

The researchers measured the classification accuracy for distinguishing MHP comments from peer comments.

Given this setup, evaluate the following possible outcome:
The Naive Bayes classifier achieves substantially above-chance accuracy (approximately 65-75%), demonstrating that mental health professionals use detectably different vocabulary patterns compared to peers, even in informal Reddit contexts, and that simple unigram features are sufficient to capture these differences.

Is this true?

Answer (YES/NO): YES